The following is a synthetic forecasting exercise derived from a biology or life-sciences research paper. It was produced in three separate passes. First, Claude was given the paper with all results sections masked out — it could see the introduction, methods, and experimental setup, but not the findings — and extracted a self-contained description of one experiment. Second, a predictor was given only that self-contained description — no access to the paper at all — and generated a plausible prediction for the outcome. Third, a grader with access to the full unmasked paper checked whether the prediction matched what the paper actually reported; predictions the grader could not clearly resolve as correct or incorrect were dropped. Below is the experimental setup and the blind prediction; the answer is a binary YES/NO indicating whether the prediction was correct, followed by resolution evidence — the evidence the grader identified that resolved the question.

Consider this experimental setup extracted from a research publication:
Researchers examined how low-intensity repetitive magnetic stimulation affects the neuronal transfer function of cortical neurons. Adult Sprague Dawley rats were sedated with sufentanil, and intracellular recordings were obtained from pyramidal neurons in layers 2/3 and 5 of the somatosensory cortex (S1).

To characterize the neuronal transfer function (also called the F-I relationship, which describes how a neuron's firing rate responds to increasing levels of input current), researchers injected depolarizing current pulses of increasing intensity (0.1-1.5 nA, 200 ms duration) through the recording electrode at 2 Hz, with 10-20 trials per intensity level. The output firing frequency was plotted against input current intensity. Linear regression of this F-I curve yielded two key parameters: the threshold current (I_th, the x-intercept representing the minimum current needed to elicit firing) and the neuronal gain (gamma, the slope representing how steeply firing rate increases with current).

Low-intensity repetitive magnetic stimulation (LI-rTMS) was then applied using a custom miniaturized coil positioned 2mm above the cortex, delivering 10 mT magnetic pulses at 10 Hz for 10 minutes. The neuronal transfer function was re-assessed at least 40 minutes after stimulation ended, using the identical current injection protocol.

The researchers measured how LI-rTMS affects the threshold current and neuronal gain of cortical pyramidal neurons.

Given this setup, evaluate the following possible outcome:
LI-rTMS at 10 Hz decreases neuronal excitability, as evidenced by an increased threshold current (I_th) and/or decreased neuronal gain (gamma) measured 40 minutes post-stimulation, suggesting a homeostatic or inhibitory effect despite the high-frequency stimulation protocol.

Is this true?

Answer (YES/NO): YES